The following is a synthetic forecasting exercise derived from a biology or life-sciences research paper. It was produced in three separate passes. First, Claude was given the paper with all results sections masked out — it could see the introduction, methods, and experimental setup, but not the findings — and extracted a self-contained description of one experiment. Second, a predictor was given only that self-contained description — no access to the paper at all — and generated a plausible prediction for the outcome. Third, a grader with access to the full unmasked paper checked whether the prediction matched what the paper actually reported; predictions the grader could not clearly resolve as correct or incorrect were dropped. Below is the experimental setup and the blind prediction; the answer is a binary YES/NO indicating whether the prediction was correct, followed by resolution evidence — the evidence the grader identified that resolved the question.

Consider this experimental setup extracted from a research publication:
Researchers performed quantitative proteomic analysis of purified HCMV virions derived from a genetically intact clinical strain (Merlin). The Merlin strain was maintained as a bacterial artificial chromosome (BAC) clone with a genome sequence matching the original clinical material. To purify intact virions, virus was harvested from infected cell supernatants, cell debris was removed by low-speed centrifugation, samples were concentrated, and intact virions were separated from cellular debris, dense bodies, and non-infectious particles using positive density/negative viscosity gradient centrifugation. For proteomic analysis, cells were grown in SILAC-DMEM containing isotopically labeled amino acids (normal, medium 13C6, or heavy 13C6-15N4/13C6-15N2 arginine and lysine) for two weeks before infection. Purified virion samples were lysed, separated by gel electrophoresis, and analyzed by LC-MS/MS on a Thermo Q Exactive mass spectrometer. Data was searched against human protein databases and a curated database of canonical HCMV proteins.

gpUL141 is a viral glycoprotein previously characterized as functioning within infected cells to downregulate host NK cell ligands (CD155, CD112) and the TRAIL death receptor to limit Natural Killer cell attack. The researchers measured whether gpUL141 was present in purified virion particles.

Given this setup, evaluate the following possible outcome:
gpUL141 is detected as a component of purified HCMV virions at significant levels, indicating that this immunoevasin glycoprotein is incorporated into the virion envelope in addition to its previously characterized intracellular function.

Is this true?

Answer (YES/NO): YES